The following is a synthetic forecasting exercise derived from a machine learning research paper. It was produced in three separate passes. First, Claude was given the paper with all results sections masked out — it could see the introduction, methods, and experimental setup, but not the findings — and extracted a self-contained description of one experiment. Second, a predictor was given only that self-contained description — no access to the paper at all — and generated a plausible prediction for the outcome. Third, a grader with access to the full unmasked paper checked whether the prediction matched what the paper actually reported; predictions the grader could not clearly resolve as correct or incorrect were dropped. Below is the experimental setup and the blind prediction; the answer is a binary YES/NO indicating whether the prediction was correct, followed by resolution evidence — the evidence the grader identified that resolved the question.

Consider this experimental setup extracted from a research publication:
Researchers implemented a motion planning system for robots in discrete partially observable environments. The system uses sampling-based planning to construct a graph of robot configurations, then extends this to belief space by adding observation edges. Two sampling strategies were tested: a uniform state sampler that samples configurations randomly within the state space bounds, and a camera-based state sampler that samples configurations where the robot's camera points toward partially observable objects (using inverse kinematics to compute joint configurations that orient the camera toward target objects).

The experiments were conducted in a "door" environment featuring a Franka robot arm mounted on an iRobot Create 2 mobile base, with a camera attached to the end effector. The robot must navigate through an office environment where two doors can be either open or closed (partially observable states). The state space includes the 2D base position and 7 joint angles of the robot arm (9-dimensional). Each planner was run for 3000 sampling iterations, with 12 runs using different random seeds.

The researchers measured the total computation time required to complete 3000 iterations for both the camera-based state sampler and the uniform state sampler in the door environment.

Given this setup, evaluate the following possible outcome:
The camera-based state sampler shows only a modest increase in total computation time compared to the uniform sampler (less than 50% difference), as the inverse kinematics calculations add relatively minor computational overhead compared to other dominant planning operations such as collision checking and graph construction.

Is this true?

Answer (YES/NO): NO